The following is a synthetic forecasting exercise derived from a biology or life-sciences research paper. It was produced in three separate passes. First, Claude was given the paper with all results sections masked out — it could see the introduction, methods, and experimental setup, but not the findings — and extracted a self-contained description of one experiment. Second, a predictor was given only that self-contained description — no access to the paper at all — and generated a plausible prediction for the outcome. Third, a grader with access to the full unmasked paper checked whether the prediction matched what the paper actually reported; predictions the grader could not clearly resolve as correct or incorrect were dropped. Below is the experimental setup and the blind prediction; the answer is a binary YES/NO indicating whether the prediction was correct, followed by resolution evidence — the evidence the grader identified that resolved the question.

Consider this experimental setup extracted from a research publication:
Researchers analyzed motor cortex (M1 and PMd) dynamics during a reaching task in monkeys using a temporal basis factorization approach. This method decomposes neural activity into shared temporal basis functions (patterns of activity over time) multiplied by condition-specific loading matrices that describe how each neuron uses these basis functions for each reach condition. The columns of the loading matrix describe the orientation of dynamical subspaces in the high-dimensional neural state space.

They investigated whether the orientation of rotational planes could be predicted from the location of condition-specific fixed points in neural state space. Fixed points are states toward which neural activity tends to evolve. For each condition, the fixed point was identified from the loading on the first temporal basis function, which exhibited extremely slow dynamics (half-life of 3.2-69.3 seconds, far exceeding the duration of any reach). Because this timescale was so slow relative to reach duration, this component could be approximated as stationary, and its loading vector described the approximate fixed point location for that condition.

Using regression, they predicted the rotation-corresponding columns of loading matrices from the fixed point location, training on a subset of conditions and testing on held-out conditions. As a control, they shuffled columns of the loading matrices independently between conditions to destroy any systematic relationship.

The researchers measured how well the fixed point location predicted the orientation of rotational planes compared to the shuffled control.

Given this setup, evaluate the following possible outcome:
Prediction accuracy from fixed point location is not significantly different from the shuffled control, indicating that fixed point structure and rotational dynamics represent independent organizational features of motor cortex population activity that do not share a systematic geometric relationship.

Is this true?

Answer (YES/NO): NO